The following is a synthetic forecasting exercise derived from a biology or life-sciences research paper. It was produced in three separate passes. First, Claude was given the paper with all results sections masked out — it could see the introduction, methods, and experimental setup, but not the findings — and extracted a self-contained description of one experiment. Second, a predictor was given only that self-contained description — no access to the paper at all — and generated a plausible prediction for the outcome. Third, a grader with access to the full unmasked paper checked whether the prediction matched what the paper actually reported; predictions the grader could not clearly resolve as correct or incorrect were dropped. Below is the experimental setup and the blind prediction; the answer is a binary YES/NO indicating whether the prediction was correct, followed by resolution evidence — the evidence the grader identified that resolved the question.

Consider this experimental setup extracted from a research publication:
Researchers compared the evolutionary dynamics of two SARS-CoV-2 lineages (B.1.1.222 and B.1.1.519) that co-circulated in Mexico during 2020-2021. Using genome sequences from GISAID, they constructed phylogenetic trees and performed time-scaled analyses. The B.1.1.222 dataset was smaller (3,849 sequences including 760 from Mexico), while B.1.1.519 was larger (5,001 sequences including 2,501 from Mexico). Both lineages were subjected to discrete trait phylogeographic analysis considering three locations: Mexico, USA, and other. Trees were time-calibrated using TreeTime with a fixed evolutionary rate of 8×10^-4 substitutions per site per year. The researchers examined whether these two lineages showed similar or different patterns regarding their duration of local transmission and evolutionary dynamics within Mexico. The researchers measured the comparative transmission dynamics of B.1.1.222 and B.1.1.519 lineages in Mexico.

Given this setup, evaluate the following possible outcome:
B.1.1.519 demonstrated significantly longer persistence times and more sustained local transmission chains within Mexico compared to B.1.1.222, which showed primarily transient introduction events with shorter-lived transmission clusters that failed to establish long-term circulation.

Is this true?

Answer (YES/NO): NO